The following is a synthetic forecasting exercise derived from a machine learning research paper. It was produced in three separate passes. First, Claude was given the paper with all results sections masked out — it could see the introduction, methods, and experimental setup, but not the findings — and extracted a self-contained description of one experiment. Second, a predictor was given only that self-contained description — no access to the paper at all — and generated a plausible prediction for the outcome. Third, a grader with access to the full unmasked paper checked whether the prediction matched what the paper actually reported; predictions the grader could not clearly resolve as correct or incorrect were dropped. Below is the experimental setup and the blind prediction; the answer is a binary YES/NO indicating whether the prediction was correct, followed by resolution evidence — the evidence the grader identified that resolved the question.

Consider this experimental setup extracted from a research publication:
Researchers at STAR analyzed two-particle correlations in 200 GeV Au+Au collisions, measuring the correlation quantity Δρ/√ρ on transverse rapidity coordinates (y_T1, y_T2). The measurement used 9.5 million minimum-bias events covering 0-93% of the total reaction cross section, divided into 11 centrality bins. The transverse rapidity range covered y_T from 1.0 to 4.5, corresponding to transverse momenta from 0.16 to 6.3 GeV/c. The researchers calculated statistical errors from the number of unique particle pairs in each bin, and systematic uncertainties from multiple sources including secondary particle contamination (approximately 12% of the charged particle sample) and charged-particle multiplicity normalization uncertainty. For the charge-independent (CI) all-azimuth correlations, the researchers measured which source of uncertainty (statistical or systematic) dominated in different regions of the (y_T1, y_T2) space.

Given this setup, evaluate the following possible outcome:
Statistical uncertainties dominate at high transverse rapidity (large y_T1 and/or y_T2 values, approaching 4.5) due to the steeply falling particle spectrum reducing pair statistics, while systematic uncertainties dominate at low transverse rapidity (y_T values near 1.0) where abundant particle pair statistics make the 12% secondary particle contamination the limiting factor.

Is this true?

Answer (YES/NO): YES